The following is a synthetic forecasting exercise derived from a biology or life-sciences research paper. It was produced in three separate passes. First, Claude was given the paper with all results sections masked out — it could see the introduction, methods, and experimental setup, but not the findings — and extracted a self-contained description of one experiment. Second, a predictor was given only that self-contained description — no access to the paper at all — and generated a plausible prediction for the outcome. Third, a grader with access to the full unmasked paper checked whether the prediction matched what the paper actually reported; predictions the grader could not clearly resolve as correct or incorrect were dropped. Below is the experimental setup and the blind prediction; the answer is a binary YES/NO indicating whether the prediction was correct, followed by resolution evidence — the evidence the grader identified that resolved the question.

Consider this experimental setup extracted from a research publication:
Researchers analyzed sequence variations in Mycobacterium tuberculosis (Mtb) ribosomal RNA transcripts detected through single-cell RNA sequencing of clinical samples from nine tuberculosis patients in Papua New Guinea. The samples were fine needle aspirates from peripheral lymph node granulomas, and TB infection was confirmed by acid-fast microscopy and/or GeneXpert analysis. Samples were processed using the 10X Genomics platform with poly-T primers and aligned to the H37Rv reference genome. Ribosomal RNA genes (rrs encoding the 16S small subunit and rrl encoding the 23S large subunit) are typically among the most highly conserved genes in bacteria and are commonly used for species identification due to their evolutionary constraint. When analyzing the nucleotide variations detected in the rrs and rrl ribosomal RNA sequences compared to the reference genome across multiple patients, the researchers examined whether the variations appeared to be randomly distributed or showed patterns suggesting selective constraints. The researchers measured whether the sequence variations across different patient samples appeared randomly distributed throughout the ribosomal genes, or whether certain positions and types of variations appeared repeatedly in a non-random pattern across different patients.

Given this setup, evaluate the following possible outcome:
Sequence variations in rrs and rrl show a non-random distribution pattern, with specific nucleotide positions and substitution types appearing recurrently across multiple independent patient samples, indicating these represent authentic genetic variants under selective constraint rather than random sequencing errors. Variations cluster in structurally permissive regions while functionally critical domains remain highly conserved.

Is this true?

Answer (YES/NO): NO